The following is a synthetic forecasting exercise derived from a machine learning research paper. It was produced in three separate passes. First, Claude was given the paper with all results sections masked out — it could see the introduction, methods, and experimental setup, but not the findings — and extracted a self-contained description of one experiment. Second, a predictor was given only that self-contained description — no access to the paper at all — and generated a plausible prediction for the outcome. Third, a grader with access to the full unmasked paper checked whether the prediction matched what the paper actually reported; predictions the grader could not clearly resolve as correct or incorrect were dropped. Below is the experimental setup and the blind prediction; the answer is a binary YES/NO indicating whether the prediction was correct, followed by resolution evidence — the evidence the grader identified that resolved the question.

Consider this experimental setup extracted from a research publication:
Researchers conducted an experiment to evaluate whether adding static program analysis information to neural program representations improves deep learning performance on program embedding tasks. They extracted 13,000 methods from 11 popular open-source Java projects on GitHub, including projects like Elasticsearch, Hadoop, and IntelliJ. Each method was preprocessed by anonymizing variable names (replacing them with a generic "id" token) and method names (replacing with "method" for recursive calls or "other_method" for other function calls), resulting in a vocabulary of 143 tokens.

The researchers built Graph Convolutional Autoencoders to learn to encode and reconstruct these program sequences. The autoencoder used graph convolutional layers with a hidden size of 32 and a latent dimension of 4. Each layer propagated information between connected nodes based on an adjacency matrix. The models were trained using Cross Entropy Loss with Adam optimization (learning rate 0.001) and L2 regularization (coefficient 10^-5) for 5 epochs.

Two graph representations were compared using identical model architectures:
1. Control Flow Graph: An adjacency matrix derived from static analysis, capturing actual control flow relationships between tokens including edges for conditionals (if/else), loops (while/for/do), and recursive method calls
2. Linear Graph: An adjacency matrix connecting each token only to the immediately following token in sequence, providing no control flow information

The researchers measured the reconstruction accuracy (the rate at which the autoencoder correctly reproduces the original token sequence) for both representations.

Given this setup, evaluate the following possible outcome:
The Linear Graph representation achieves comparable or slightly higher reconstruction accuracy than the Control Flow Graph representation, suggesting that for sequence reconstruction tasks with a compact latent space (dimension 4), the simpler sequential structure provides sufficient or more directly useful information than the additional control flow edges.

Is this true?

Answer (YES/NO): NO